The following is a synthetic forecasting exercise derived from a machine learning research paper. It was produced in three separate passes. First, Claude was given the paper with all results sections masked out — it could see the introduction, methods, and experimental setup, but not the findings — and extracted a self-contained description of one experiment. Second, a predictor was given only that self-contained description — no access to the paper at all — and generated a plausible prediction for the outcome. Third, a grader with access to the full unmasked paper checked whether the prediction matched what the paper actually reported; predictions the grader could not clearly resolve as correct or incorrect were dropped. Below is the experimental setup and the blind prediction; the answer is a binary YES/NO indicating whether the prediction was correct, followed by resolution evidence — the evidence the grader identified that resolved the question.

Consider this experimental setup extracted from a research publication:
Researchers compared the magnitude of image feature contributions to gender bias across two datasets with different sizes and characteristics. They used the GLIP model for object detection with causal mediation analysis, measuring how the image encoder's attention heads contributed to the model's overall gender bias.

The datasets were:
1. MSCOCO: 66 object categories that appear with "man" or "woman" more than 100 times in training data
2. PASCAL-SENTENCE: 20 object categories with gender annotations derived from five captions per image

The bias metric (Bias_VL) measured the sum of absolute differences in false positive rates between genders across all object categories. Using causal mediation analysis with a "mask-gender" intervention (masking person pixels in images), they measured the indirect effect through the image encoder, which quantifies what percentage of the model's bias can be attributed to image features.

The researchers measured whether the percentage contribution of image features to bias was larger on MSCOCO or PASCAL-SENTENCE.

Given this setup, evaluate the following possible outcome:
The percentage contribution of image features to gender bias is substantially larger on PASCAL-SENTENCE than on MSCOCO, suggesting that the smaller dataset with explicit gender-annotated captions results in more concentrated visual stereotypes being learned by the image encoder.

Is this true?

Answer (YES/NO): NO